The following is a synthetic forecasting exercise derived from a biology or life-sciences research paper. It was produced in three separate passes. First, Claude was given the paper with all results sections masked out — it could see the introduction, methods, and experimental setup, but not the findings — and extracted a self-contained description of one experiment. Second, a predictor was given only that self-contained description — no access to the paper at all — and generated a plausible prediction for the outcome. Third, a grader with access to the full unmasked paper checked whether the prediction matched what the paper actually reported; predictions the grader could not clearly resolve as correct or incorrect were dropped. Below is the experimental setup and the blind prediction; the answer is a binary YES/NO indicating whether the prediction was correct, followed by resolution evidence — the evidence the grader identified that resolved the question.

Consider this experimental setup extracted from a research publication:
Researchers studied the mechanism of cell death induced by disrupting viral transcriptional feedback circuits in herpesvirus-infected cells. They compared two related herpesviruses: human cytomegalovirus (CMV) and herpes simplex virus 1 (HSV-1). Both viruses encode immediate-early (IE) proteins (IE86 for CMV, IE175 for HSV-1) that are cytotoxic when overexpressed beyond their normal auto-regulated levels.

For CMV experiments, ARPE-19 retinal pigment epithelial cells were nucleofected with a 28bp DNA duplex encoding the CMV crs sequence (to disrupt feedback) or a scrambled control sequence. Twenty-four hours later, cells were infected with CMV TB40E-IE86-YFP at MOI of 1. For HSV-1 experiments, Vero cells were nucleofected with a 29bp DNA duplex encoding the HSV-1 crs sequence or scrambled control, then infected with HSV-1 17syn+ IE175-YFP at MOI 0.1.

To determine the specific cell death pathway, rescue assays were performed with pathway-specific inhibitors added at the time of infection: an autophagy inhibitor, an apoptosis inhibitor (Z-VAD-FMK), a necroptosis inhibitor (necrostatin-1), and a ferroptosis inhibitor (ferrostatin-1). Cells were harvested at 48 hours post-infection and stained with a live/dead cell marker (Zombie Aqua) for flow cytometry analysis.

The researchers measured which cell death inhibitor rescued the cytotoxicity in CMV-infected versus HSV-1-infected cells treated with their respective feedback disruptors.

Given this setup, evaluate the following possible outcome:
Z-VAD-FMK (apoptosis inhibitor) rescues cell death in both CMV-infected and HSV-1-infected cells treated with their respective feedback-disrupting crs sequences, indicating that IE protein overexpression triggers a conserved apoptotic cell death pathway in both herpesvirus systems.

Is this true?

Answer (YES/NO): NO